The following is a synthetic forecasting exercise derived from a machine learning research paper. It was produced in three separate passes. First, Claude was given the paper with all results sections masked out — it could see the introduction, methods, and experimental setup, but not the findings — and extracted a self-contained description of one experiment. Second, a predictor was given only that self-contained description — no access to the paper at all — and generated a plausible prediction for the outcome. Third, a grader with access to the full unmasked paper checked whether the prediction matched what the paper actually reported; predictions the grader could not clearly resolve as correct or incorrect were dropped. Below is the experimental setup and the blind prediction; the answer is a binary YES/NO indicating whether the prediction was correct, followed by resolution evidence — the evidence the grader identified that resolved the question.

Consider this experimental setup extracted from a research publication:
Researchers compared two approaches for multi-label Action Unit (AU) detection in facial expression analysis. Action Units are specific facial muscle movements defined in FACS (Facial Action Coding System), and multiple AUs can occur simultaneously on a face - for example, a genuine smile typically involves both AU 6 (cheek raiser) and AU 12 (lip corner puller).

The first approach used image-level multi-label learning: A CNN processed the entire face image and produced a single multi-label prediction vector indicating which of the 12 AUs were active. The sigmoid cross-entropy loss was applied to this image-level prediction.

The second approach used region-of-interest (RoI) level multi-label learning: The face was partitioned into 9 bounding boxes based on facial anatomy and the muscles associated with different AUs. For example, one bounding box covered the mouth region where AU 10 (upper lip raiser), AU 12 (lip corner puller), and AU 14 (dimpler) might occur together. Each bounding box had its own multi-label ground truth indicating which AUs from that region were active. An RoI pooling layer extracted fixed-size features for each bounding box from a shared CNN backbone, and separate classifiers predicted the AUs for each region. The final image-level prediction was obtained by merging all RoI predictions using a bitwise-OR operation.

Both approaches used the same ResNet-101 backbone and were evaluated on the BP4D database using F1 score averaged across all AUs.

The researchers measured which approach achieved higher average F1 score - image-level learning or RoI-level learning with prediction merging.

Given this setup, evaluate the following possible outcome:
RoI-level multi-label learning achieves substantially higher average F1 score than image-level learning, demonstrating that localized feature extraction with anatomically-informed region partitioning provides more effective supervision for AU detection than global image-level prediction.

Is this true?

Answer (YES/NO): NO